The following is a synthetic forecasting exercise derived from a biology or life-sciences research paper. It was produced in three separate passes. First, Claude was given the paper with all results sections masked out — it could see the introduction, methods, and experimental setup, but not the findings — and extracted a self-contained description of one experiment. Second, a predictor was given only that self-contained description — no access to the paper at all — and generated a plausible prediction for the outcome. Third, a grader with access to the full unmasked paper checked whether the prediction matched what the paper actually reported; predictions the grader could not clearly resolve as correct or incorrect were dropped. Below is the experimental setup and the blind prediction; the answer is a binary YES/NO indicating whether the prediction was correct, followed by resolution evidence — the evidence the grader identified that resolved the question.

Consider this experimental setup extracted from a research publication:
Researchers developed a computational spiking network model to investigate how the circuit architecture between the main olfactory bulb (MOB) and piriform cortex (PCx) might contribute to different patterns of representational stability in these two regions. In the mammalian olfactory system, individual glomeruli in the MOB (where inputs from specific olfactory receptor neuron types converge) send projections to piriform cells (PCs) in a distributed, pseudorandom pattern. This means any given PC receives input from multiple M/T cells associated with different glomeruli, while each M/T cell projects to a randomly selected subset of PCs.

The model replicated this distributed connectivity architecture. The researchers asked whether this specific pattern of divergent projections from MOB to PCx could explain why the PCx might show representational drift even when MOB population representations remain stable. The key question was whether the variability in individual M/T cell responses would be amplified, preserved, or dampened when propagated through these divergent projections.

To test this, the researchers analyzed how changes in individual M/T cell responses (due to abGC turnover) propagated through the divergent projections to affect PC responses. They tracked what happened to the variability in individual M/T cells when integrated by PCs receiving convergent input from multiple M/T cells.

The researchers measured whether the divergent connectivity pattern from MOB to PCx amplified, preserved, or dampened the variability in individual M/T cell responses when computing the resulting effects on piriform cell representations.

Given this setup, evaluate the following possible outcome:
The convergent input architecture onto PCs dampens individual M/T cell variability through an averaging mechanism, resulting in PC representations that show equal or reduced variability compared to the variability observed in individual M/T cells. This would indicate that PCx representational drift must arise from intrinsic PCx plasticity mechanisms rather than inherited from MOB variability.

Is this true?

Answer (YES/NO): NO